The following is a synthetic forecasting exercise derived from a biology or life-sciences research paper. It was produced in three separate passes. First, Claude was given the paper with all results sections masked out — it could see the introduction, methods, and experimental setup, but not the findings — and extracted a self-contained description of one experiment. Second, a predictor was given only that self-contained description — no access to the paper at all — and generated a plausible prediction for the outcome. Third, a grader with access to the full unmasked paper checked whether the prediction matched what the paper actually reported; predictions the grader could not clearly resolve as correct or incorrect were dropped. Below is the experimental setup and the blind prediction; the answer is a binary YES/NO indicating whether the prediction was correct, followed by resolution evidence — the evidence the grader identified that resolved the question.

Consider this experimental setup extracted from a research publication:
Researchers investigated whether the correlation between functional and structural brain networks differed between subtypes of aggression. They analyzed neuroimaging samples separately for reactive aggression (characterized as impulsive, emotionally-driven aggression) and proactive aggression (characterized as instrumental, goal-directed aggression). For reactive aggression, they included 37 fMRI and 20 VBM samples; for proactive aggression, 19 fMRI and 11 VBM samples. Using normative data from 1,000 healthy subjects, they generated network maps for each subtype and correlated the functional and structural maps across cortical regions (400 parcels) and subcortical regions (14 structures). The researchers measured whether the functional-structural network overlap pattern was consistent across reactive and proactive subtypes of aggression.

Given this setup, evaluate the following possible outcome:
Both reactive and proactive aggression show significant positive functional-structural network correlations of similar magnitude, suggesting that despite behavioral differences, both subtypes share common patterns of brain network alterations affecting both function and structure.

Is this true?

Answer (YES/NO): NO